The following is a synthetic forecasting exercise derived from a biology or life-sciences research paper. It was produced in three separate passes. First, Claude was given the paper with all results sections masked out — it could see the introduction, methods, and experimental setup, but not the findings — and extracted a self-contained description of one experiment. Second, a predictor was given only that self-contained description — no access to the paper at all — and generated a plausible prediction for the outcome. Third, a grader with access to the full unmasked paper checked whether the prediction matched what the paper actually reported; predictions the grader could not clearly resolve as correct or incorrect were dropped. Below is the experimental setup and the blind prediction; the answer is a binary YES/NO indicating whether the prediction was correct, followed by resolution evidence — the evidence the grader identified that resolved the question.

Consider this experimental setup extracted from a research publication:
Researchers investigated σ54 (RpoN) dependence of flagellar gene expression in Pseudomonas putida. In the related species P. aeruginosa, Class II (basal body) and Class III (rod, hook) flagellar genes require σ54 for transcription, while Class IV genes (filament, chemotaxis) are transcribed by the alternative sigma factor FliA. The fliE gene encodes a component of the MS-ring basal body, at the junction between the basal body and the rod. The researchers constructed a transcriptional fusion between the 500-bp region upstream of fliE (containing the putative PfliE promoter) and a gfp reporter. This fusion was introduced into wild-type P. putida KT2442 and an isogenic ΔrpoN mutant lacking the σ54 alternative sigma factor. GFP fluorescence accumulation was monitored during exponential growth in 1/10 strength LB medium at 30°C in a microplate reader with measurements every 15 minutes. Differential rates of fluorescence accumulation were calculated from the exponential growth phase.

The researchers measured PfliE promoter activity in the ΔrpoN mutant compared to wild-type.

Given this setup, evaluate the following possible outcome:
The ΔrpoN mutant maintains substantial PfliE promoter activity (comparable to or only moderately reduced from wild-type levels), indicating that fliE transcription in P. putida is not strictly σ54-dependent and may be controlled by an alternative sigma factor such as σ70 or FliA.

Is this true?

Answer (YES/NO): NO